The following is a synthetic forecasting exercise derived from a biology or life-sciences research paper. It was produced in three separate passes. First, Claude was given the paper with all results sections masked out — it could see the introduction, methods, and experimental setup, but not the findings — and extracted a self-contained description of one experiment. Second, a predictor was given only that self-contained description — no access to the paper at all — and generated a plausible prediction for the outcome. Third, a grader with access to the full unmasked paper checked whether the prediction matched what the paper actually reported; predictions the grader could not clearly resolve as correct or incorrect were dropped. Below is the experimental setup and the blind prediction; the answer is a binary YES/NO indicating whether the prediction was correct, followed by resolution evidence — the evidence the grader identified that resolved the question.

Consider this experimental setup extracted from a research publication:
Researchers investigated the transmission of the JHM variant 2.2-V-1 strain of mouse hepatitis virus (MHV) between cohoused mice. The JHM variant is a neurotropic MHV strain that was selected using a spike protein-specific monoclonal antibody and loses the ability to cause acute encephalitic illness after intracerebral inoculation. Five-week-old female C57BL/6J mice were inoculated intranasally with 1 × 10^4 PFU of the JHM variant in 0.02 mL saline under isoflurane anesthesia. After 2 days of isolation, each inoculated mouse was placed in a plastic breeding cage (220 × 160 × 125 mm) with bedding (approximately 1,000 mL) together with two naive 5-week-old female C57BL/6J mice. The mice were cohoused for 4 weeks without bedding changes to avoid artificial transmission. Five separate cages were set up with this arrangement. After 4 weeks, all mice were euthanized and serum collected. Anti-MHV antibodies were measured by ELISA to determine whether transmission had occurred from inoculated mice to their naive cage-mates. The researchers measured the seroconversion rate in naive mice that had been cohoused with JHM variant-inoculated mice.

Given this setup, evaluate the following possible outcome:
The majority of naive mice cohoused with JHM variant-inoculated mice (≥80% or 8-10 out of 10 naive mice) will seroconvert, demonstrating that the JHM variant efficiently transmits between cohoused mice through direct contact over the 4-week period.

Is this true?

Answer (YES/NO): NO